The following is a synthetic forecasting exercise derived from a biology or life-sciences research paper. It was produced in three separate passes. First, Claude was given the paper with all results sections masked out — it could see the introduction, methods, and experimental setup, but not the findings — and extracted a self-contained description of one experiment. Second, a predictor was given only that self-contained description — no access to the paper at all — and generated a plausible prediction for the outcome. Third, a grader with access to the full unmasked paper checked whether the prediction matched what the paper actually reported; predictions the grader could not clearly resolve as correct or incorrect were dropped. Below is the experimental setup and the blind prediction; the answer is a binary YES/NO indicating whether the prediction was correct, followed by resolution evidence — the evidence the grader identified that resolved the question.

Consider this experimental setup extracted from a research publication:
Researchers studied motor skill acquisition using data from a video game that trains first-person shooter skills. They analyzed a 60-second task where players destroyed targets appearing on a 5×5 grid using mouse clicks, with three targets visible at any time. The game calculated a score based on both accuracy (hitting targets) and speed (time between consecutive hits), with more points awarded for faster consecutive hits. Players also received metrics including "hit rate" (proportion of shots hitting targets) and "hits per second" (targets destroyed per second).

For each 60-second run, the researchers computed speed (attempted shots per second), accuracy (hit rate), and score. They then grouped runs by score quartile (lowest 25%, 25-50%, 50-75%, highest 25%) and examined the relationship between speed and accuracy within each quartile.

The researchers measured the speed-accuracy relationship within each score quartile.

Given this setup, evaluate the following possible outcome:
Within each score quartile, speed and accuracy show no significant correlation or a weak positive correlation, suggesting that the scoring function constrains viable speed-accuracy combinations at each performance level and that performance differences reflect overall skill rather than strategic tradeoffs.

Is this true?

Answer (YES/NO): NO